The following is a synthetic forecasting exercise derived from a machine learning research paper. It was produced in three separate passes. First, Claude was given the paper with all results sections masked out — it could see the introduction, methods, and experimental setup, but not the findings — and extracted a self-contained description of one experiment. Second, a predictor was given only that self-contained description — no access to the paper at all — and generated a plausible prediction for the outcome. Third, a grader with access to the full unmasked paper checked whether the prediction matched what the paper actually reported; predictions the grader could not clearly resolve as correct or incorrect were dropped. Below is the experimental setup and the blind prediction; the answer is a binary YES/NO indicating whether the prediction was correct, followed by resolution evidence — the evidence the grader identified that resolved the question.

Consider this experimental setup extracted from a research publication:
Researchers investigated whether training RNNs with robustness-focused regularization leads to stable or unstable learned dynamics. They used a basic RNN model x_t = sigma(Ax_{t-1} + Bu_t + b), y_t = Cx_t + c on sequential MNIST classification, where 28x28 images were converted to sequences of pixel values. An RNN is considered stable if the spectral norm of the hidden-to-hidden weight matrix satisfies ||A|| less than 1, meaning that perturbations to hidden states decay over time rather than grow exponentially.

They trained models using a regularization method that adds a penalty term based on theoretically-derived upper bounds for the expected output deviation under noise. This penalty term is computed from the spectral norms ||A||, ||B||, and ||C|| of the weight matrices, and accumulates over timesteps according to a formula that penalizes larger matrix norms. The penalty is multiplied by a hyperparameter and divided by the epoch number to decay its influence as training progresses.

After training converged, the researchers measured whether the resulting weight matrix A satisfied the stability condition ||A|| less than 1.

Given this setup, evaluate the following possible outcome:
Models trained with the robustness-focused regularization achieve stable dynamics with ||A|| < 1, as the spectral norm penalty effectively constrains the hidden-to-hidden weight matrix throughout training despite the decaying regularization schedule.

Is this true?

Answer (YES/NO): NO